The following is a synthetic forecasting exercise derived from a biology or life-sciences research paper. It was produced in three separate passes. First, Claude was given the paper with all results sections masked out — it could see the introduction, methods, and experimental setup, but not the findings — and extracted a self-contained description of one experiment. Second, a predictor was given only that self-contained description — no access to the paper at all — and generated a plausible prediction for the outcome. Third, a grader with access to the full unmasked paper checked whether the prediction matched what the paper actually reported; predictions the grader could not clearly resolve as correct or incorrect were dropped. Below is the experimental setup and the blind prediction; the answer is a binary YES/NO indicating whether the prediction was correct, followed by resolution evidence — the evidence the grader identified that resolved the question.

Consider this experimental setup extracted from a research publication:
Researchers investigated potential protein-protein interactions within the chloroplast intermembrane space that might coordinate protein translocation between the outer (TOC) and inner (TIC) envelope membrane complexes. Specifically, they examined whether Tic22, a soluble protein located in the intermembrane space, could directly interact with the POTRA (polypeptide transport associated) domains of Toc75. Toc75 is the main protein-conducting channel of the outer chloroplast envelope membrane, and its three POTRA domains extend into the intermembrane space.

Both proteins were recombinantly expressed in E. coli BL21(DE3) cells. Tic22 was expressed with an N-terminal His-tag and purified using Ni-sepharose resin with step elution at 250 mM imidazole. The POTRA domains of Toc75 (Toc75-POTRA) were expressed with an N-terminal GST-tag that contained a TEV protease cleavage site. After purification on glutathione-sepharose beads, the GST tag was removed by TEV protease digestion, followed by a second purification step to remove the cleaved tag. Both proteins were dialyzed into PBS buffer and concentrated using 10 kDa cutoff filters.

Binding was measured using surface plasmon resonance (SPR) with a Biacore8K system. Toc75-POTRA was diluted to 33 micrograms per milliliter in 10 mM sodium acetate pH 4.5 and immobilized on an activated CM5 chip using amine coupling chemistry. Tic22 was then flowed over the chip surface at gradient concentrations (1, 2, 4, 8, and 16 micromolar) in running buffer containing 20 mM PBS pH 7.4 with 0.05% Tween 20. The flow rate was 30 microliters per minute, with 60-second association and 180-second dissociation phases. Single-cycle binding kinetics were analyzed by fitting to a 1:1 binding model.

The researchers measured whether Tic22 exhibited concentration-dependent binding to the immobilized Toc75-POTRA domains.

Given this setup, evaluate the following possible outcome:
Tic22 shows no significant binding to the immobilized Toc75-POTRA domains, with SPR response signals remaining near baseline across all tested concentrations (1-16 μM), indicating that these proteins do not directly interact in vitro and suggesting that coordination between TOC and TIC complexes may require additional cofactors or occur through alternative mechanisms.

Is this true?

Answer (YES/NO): NO